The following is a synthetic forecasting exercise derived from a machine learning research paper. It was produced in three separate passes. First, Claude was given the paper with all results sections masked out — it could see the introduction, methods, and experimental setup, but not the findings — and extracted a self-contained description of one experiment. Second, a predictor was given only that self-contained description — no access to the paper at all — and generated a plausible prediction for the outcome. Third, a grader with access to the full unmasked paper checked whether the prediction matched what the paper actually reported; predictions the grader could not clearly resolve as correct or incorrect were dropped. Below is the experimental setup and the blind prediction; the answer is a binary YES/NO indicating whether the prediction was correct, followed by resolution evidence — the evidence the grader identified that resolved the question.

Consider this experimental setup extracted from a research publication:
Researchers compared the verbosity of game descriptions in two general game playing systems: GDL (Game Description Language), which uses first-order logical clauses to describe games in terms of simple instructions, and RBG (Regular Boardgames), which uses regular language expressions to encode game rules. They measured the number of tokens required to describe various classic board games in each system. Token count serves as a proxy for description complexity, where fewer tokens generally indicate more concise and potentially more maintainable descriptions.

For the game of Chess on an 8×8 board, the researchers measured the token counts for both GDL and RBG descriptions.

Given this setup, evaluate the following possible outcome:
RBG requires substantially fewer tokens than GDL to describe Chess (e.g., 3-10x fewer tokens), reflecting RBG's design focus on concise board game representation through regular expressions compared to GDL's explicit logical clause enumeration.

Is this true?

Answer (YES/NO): YES